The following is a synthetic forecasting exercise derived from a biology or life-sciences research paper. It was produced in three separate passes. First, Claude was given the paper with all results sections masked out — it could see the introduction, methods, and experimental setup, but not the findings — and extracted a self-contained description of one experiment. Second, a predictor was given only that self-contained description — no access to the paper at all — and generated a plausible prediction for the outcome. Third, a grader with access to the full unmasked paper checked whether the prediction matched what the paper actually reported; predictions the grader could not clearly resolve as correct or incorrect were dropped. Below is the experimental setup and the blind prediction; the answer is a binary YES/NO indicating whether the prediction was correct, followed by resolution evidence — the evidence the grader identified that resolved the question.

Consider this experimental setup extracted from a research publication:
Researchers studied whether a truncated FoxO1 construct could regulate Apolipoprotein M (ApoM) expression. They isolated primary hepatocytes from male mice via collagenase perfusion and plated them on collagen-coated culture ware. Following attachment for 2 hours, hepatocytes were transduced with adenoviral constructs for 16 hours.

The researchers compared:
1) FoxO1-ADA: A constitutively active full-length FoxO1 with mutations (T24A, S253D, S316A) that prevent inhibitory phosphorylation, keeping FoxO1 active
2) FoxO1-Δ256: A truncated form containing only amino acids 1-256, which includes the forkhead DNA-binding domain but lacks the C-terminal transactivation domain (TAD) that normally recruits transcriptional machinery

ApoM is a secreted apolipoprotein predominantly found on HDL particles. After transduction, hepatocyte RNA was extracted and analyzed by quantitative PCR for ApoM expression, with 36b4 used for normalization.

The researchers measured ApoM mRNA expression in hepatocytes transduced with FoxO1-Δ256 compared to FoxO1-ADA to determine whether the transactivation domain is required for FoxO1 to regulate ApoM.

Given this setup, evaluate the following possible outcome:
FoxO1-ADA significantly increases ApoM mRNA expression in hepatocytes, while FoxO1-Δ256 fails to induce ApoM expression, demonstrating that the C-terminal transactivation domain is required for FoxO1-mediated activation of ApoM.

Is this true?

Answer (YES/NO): NO